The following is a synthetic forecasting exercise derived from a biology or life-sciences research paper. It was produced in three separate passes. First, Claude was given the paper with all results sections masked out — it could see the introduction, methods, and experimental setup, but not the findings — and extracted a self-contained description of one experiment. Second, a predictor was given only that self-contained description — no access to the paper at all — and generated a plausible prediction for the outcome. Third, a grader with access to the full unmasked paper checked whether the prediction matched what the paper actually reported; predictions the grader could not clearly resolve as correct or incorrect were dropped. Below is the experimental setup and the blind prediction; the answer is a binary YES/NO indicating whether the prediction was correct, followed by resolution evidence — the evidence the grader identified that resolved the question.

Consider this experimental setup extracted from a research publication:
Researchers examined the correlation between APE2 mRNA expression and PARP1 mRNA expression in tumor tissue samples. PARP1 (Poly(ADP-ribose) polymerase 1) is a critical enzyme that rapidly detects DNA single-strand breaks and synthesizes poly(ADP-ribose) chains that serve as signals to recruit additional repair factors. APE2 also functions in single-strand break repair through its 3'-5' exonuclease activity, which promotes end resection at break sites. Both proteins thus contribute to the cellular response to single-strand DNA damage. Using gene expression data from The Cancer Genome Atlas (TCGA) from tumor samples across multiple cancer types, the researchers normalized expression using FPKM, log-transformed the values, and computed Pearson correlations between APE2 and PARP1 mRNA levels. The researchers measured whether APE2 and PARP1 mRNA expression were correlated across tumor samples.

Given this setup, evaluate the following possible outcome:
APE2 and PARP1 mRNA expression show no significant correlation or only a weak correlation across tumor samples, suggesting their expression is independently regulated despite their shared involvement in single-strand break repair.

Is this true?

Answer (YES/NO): NO